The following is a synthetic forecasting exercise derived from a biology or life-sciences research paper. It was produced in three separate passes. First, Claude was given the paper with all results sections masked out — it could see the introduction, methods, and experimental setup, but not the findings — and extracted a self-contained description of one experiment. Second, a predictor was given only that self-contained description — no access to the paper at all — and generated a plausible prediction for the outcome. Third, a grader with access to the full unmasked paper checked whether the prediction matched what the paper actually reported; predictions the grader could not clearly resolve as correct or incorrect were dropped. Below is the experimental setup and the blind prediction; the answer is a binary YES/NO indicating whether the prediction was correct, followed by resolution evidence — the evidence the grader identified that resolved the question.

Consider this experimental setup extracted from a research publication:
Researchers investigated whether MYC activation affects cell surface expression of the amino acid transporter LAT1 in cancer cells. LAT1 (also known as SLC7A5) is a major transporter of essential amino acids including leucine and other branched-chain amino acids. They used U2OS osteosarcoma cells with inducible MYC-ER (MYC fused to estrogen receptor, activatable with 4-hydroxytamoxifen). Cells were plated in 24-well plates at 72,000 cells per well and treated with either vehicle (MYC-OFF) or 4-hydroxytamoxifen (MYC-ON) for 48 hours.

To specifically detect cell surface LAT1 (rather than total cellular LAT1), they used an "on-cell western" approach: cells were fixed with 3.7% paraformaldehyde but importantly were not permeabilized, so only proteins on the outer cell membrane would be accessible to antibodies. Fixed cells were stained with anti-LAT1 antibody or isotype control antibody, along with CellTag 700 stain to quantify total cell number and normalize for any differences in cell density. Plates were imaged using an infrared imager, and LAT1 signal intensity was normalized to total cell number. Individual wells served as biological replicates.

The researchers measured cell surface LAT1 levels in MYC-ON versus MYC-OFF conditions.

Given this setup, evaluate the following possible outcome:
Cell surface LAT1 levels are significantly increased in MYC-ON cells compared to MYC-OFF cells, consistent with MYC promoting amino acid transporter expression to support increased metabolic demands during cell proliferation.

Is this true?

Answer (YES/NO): YES